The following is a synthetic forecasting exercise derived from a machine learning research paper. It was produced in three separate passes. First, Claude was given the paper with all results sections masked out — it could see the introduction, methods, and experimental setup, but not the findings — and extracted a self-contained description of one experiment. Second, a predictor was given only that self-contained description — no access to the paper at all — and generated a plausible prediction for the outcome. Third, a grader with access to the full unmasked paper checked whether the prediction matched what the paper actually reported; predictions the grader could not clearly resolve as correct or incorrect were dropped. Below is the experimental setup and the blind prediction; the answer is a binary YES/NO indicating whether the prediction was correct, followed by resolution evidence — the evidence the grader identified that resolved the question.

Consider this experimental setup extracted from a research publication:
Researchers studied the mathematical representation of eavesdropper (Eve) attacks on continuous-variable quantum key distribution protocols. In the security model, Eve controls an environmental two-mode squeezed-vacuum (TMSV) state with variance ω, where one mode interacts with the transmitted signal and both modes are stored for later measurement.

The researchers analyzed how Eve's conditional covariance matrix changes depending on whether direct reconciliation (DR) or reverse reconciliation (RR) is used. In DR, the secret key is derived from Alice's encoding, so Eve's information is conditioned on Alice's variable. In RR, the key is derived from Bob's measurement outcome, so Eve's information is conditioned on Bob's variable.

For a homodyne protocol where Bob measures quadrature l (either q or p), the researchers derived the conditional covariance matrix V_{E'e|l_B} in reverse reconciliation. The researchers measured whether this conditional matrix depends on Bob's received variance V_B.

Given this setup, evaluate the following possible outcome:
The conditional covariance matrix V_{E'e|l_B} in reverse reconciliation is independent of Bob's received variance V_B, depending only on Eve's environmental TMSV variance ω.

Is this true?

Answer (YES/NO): NO